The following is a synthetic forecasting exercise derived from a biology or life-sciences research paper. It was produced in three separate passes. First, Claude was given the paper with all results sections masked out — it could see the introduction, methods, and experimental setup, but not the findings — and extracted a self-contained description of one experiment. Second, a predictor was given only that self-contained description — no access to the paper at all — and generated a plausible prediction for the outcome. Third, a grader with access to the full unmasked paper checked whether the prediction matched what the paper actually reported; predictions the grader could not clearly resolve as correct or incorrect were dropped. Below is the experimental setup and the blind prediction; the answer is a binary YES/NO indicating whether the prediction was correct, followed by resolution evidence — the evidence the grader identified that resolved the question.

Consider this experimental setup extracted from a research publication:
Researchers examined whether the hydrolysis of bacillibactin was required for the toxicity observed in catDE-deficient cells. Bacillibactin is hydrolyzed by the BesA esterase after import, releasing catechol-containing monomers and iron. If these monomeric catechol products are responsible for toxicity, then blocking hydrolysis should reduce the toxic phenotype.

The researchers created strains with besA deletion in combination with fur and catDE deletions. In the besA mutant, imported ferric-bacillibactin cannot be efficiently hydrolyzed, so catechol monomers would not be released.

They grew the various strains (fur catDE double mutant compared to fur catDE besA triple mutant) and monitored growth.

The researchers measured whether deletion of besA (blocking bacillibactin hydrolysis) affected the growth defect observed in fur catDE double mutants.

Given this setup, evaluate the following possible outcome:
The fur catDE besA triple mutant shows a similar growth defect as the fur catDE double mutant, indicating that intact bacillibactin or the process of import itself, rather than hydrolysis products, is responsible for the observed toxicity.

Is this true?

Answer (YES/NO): NO